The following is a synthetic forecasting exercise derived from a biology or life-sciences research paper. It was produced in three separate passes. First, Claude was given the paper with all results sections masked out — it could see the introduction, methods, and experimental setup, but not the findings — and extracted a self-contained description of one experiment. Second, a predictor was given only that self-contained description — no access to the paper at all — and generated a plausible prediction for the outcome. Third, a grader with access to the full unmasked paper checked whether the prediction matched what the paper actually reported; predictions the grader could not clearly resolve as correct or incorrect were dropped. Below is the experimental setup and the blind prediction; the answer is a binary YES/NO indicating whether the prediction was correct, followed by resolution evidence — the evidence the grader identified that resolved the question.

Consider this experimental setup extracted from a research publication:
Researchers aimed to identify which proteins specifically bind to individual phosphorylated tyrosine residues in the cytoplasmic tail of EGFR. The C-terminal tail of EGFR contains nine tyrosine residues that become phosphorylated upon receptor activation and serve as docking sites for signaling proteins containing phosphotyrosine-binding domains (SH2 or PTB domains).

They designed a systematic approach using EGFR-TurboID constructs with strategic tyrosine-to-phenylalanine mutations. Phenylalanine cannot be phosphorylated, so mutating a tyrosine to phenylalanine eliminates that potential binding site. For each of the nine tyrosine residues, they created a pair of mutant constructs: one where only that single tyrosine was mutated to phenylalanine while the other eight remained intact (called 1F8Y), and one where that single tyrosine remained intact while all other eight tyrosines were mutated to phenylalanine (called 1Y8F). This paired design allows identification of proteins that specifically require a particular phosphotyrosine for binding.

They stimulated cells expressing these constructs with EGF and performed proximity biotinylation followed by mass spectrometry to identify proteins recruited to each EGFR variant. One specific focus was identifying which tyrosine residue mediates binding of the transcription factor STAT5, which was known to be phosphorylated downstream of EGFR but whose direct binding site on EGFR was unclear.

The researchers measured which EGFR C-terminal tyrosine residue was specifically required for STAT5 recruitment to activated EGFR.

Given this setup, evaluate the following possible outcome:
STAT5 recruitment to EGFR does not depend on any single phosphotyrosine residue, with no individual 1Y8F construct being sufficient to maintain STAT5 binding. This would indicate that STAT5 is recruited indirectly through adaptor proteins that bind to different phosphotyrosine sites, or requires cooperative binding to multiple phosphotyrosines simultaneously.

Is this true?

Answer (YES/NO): NO